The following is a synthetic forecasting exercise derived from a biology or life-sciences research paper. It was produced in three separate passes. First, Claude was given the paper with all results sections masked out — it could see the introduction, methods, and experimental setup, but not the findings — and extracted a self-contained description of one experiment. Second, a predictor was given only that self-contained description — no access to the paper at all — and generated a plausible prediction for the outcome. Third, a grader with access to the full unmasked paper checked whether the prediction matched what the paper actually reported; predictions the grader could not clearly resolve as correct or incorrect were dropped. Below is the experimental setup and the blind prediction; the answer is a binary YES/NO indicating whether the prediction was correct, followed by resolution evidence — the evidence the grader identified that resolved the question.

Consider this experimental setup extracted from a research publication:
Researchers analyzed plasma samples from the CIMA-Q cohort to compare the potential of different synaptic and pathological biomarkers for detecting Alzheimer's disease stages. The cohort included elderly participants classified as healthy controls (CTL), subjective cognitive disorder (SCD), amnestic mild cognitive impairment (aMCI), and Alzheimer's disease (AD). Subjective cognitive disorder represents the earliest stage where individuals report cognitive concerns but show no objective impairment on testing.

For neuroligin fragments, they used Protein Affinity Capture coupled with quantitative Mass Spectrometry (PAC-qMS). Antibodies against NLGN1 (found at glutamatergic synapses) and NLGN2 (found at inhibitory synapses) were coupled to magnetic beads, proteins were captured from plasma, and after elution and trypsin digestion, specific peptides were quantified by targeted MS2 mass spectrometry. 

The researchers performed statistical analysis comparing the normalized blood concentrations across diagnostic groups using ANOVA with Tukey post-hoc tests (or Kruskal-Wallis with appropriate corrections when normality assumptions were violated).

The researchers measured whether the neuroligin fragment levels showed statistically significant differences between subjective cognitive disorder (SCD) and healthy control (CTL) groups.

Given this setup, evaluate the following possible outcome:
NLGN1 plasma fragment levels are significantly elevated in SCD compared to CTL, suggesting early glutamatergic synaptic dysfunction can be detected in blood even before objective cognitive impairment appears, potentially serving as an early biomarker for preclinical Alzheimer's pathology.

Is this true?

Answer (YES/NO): NO